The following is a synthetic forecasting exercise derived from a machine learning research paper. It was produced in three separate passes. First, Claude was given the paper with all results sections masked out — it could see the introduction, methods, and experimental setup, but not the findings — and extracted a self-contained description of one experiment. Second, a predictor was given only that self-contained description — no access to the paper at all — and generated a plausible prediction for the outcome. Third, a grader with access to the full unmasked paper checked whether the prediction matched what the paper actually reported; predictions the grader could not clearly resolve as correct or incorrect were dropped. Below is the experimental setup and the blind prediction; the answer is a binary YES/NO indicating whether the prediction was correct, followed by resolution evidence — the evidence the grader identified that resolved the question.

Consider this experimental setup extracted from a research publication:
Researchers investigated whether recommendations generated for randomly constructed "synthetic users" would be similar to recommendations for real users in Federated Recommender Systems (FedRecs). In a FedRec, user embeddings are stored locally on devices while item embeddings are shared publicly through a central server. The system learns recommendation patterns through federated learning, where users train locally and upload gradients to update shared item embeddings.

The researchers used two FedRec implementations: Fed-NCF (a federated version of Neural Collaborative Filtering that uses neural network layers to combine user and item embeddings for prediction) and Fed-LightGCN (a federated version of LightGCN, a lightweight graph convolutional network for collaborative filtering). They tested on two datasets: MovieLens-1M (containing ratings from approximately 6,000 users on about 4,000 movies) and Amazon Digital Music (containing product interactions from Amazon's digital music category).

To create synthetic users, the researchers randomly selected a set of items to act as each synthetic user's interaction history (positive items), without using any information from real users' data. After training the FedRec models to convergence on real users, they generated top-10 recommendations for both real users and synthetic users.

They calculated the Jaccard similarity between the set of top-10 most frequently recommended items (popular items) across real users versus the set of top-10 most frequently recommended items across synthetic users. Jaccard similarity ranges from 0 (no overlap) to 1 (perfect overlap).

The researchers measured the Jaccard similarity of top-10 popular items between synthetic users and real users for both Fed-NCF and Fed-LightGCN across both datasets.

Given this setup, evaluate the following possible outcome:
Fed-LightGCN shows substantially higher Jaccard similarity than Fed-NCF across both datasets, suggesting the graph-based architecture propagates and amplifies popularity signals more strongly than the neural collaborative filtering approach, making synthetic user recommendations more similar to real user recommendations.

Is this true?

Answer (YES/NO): NO